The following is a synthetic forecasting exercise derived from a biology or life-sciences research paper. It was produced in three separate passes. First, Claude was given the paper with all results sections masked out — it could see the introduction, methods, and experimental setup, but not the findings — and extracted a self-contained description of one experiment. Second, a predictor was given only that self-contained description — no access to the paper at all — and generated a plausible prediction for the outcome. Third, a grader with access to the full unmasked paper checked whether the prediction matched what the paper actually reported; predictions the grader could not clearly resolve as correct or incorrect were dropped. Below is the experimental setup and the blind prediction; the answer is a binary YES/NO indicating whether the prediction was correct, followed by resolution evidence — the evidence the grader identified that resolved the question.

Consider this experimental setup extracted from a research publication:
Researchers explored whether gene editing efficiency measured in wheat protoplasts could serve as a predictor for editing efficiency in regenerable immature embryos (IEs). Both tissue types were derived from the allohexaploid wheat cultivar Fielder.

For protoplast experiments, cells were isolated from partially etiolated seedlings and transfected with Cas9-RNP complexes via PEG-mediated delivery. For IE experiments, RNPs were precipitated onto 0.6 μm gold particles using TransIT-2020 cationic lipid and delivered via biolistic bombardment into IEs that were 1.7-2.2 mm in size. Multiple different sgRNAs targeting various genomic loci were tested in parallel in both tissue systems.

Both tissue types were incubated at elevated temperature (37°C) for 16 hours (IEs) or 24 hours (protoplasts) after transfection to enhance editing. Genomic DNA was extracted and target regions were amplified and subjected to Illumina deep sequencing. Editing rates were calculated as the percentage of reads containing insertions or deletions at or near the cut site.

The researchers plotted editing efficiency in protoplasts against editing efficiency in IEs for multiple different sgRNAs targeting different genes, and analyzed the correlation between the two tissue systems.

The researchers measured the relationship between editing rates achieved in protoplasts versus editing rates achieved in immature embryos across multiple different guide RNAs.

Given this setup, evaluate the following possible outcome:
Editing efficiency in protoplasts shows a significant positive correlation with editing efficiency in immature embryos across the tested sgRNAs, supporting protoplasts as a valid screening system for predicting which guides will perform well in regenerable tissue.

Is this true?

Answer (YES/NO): YES